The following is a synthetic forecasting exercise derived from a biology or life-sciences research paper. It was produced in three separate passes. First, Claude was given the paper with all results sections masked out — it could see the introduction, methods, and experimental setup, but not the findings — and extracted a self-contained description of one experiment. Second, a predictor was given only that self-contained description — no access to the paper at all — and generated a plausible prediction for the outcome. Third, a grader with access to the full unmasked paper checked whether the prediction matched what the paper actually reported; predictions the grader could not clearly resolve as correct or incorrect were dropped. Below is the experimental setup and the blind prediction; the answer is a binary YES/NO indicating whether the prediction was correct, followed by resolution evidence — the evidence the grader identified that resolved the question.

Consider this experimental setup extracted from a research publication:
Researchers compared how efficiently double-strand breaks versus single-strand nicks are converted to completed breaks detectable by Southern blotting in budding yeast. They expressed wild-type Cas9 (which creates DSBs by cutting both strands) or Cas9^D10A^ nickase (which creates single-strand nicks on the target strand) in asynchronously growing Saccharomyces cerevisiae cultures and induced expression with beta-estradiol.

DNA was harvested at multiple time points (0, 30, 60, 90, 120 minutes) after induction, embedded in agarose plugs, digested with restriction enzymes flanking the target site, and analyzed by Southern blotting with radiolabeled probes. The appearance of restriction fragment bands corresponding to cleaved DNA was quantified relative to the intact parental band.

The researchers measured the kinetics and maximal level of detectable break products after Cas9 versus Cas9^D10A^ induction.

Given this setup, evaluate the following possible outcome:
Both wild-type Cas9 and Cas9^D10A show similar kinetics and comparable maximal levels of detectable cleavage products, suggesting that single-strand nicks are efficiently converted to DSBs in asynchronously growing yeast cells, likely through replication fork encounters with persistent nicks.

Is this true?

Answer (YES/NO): NO